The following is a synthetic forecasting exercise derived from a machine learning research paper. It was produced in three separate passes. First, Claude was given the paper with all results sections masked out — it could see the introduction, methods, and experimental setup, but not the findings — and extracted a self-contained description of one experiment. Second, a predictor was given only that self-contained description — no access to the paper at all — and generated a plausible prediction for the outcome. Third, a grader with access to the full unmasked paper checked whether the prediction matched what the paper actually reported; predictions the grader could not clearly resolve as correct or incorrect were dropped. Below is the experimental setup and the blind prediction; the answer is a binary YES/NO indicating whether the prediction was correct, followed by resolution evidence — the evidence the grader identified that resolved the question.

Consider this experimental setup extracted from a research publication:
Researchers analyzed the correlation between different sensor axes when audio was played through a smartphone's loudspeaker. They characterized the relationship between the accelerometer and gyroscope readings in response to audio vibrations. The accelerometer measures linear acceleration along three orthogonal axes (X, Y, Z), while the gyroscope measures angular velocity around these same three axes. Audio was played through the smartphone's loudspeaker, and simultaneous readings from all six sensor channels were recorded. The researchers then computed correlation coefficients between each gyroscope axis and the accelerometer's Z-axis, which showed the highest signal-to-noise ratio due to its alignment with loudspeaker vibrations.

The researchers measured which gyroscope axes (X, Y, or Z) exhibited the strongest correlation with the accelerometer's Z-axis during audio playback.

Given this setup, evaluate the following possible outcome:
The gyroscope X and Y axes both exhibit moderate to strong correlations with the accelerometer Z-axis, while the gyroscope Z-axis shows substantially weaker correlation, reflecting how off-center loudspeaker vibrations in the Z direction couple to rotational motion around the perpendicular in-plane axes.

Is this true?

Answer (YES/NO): YES